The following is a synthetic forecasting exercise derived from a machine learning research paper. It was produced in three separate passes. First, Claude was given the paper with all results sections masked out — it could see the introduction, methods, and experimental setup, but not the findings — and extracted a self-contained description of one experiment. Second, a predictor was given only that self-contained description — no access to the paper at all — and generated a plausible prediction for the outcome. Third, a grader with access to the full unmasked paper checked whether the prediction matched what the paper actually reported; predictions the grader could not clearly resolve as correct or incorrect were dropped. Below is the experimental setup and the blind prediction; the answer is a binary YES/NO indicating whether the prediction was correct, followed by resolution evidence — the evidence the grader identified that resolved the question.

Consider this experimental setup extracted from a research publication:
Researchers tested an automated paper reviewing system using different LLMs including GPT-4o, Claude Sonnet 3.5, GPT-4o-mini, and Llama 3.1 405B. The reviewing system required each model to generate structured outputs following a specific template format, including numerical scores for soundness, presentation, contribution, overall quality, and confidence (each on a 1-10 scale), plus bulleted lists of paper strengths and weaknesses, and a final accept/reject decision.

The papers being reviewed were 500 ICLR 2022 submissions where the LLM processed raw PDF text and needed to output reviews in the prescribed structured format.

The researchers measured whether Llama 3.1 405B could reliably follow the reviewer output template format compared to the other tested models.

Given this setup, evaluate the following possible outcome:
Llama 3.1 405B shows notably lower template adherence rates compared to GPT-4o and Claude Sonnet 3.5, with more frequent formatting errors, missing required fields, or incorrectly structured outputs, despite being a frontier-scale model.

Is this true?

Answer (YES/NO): YES